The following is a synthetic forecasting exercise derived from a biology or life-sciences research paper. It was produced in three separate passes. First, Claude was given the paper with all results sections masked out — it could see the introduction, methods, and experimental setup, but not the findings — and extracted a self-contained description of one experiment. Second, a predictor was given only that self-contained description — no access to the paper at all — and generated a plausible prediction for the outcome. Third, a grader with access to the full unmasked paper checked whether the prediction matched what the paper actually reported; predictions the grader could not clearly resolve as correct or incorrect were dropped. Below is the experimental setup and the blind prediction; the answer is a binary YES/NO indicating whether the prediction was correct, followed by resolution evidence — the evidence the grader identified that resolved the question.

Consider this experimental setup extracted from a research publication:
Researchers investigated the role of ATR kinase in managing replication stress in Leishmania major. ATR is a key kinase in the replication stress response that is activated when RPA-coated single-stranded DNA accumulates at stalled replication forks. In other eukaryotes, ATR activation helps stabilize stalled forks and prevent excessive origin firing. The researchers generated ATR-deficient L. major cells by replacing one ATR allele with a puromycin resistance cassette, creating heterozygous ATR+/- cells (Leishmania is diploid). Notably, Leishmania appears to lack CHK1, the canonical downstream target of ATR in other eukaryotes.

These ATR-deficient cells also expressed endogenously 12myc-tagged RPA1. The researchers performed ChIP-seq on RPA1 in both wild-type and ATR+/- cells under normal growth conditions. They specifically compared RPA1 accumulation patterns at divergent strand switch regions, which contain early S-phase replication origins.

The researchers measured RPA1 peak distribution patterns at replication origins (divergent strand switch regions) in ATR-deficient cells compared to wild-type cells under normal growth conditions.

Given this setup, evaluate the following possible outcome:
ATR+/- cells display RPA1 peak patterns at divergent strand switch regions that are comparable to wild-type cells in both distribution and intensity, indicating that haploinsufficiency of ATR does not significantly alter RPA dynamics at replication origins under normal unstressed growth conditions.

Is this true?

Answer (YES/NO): YES